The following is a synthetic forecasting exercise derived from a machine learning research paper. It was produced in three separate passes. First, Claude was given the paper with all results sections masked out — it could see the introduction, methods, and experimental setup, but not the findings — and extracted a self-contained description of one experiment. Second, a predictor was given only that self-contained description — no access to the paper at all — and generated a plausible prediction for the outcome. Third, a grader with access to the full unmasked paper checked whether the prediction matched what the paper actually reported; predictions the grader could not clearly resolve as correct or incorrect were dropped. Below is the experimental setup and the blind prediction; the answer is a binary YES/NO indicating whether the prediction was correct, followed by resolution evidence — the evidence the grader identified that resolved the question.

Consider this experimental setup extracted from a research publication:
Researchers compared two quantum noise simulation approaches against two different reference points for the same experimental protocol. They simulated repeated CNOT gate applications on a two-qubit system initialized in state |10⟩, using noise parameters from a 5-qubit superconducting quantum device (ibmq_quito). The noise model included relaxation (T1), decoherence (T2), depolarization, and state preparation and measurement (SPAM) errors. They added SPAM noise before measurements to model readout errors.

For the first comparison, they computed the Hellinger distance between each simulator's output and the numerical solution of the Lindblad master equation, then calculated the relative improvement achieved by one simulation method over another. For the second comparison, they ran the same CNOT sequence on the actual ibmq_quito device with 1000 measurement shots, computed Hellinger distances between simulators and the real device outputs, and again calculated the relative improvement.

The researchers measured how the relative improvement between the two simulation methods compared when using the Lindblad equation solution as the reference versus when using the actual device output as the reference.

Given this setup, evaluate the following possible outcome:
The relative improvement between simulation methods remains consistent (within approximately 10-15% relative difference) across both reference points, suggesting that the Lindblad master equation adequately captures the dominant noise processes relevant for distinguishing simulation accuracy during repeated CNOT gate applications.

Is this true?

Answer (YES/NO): NO